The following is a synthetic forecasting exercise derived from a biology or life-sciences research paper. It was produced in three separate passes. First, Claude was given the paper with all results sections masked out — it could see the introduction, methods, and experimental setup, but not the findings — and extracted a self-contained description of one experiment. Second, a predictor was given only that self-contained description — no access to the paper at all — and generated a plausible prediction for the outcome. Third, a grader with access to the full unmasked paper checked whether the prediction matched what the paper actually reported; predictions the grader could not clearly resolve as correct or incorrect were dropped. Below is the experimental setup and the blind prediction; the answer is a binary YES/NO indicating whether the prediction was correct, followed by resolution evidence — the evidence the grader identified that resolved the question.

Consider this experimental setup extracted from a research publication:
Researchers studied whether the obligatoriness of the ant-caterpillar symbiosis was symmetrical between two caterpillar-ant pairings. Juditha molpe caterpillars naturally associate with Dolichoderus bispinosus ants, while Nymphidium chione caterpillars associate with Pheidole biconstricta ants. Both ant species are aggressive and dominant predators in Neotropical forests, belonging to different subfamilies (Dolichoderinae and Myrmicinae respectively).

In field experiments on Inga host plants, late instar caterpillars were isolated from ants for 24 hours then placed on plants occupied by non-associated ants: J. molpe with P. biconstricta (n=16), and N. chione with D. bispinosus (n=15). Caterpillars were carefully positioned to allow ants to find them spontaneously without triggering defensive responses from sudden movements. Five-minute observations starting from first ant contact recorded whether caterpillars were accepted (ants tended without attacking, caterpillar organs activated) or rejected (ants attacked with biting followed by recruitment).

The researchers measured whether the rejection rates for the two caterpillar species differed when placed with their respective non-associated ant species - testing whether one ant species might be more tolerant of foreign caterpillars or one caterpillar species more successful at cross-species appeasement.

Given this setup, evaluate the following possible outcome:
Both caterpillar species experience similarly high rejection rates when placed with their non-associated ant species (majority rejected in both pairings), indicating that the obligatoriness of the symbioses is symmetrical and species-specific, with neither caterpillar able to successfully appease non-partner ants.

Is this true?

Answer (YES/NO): YES